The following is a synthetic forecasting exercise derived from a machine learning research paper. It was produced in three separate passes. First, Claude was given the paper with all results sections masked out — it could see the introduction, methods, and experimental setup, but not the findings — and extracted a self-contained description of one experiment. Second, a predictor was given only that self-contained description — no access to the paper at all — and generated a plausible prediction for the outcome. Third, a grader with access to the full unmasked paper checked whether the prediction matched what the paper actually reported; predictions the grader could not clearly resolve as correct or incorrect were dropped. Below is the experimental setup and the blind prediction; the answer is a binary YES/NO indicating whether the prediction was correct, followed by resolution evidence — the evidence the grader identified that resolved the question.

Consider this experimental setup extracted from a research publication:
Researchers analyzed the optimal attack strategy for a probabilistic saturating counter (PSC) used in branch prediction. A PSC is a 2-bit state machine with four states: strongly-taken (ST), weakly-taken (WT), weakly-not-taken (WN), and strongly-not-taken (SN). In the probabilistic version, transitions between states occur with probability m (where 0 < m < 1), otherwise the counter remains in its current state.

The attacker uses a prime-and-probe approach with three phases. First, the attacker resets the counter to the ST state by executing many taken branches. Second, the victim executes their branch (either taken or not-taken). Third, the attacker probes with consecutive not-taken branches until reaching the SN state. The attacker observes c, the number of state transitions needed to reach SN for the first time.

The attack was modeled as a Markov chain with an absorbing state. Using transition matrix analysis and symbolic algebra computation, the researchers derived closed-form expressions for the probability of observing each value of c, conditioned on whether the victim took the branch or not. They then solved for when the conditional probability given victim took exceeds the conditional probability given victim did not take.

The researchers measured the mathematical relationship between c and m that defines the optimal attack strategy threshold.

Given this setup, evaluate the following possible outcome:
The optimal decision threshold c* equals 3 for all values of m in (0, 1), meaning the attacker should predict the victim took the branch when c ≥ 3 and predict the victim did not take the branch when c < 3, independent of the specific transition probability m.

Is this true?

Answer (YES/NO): NO